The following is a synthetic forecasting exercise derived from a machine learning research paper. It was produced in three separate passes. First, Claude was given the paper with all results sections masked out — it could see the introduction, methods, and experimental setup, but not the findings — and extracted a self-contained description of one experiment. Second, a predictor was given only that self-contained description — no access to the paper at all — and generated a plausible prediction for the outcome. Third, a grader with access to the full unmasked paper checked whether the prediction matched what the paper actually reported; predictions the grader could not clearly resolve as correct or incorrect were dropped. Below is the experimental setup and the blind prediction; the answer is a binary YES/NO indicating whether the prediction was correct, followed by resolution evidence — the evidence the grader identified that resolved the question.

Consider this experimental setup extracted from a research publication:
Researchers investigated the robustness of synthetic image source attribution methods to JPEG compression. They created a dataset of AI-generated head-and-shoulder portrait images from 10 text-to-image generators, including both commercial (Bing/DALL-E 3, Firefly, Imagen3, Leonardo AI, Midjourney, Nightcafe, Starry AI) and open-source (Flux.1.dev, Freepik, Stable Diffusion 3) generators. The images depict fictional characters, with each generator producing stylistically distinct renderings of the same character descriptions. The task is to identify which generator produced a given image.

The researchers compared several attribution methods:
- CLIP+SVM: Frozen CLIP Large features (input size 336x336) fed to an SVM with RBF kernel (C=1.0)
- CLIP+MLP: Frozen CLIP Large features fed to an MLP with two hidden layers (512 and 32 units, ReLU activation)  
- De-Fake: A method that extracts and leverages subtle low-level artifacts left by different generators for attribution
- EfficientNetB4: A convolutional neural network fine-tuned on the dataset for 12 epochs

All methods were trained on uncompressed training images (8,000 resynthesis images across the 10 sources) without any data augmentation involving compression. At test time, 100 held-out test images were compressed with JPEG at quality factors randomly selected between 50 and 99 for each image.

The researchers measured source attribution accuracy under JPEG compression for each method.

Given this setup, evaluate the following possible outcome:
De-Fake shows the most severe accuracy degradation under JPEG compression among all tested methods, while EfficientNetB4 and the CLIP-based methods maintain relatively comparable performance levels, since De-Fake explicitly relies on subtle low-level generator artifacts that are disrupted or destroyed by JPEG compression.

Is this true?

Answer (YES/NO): NO